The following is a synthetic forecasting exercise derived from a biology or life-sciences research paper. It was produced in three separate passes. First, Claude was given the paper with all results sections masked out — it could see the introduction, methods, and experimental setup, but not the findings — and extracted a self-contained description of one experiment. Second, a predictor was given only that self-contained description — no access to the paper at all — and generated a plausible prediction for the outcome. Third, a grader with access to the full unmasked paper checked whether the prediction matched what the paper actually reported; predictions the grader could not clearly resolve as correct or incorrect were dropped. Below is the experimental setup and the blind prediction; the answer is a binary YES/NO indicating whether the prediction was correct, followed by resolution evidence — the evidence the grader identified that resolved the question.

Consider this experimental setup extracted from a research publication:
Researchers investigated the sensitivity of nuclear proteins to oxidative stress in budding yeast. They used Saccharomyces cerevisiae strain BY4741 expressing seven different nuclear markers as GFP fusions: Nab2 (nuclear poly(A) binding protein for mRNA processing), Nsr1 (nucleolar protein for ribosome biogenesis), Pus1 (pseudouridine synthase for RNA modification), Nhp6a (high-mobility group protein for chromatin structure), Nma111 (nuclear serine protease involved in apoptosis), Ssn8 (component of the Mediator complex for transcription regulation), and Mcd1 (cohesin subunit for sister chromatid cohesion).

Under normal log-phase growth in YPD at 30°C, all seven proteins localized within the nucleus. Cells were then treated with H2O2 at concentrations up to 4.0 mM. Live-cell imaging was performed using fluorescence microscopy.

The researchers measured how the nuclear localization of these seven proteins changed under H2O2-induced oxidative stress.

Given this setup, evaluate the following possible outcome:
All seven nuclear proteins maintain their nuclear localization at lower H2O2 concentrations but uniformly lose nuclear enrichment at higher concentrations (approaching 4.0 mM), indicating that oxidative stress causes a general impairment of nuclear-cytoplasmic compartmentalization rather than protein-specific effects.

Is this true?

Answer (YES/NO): NO